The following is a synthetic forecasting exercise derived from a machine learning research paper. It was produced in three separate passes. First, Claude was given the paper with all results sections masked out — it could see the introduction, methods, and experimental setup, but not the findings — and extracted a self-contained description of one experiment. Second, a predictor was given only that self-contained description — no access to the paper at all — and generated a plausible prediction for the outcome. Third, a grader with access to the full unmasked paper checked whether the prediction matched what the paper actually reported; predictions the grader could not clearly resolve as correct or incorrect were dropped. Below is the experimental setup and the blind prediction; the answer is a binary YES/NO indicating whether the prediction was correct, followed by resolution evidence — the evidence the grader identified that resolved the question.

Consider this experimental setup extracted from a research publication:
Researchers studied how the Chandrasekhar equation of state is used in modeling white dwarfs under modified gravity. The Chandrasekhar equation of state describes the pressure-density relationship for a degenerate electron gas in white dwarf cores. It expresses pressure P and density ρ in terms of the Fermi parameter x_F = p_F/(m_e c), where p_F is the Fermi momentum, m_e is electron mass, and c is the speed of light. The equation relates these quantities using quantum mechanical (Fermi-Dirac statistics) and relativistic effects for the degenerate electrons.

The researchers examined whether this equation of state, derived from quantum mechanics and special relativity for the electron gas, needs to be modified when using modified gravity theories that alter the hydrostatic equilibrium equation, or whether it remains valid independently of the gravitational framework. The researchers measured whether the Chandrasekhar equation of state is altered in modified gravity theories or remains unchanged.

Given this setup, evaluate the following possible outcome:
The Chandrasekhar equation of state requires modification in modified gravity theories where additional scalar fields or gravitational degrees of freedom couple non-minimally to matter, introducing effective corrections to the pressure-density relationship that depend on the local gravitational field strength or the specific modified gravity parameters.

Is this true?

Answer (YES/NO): NO